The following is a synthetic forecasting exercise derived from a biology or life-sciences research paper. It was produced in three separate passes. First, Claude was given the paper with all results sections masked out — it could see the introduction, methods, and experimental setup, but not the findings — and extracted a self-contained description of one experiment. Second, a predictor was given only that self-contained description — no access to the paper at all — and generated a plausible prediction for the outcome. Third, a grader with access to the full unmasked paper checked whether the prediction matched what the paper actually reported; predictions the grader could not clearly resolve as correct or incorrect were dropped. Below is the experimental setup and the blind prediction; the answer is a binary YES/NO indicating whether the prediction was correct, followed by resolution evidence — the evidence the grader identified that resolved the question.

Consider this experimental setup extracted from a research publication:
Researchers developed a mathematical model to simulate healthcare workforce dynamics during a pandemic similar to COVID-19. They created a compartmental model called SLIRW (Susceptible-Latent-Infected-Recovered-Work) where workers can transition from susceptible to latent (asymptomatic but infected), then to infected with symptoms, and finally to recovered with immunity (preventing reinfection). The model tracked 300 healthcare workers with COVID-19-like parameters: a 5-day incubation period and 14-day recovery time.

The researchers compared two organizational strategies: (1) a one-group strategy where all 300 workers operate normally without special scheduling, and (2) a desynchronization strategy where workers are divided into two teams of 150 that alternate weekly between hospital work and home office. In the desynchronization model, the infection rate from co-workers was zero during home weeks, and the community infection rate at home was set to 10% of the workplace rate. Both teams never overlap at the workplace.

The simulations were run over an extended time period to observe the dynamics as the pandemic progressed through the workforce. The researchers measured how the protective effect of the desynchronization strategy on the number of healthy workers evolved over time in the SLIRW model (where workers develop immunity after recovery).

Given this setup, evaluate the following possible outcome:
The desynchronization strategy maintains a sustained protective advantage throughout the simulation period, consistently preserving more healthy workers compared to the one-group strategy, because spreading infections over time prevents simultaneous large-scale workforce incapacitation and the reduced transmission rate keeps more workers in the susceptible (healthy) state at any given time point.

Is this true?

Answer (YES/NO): NO